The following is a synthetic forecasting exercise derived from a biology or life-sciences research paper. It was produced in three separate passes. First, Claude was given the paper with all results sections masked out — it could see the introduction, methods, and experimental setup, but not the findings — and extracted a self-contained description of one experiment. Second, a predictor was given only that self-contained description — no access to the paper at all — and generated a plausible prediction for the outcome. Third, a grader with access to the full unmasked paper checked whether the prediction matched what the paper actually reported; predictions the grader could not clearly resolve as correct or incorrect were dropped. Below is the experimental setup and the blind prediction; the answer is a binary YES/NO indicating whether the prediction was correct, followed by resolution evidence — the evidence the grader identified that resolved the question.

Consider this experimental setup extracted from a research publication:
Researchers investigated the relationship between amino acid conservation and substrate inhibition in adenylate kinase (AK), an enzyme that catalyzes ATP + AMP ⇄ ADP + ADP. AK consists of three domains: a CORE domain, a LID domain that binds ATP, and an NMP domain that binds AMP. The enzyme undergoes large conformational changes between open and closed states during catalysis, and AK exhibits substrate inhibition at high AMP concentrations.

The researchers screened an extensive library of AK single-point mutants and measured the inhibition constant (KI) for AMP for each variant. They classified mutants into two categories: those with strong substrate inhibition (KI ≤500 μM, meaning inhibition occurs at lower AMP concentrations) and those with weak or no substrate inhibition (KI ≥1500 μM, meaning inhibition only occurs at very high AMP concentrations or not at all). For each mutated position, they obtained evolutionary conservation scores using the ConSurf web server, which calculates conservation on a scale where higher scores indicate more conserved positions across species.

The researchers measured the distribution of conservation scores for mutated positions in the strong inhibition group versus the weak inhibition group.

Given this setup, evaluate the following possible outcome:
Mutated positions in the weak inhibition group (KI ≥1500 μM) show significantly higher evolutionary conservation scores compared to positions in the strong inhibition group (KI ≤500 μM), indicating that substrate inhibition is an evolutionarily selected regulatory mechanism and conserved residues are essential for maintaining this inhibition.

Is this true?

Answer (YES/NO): YES